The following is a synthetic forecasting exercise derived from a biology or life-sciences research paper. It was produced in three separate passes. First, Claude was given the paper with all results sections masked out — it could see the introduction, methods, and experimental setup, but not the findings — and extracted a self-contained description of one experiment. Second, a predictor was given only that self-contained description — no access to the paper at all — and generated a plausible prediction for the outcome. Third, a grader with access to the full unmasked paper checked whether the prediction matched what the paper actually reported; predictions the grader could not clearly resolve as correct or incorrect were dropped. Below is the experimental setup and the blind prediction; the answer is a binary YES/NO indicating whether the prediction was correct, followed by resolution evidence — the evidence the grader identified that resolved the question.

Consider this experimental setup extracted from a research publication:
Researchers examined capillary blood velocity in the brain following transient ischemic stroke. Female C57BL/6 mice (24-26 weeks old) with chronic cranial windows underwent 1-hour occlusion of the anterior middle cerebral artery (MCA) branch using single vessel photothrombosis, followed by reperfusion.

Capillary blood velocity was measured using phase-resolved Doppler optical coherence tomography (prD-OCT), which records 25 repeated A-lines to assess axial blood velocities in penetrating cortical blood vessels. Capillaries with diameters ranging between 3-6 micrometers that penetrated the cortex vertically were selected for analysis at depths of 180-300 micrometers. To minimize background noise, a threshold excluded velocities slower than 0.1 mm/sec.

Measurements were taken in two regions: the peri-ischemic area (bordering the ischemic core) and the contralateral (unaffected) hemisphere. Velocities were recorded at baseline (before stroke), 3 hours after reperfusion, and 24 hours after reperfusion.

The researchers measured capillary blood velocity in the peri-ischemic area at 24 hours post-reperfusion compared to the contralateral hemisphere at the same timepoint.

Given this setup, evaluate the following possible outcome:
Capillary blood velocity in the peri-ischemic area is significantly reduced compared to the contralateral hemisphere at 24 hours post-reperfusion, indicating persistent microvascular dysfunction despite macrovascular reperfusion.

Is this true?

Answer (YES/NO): NO